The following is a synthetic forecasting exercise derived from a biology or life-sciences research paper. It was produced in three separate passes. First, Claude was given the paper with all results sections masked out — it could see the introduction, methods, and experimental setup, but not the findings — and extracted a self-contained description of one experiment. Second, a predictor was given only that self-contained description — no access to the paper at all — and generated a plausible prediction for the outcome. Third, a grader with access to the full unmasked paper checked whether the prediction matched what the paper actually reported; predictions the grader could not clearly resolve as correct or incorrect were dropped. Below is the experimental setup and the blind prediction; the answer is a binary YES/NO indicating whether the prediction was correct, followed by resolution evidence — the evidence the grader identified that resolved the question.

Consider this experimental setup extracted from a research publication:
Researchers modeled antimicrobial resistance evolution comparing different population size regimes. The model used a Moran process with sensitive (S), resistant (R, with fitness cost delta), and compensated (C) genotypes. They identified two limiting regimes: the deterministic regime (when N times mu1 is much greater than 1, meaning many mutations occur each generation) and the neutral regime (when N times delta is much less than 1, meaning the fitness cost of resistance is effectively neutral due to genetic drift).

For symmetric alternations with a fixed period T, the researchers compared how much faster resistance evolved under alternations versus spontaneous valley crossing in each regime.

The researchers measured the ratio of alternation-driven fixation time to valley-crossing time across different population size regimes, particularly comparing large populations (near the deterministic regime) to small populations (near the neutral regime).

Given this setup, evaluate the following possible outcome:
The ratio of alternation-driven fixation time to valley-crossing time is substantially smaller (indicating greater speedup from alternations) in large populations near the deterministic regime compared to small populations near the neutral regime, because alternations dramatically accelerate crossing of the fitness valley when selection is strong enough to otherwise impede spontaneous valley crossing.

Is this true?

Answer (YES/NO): YES